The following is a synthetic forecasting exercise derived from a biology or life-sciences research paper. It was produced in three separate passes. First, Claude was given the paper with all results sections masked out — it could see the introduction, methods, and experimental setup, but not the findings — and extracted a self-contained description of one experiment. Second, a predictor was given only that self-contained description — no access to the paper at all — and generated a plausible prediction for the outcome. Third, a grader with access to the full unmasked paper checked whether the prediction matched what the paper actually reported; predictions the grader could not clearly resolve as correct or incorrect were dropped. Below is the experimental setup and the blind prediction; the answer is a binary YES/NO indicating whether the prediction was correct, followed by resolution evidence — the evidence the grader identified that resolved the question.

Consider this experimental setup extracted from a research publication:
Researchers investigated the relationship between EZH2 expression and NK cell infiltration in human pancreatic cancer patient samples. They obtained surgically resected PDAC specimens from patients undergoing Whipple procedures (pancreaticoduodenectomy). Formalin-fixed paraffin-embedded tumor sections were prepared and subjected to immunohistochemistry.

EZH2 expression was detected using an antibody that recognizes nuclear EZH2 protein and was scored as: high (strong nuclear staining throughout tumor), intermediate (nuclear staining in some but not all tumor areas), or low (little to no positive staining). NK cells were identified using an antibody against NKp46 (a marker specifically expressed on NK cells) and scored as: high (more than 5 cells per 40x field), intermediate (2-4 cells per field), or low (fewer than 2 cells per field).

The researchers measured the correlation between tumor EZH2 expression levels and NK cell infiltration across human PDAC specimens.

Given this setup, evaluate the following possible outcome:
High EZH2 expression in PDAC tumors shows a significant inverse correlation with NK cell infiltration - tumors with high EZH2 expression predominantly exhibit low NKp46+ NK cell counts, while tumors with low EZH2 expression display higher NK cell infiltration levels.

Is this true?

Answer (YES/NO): NO